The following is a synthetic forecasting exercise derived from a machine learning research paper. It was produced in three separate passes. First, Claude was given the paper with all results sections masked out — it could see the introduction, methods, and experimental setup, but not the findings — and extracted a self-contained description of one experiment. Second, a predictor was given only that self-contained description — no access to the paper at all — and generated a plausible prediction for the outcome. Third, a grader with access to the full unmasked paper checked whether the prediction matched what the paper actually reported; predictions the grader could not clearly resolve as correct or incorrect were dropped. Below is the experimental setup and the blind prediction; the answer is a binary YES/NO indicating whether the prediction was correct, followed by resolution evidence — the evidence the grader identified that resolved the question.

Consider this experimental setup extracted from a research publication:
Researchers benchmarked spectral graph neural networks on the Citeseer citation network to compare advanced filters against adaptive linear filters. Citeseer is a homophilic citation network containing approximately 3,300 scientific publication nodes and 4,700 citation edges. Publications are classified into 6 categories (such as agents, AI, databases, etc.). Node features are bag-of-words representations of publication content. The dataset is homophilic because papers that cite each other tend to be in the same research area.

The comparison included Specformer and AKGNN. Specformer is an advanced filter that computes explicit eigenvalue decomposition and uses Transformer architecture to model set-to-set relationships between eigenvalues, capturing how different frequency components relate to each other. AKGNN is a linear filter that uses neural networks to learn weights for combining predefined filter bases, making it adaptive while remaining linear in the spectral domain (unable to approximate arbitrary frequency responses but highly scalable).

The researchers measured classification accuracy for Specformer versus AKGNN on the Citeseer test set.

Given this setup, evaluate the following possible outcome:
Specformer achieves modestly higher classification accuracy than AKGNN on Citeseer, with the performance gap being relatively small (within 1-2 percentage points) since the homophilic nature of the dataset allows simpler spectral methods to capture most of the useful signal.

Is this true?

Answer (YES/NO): YES